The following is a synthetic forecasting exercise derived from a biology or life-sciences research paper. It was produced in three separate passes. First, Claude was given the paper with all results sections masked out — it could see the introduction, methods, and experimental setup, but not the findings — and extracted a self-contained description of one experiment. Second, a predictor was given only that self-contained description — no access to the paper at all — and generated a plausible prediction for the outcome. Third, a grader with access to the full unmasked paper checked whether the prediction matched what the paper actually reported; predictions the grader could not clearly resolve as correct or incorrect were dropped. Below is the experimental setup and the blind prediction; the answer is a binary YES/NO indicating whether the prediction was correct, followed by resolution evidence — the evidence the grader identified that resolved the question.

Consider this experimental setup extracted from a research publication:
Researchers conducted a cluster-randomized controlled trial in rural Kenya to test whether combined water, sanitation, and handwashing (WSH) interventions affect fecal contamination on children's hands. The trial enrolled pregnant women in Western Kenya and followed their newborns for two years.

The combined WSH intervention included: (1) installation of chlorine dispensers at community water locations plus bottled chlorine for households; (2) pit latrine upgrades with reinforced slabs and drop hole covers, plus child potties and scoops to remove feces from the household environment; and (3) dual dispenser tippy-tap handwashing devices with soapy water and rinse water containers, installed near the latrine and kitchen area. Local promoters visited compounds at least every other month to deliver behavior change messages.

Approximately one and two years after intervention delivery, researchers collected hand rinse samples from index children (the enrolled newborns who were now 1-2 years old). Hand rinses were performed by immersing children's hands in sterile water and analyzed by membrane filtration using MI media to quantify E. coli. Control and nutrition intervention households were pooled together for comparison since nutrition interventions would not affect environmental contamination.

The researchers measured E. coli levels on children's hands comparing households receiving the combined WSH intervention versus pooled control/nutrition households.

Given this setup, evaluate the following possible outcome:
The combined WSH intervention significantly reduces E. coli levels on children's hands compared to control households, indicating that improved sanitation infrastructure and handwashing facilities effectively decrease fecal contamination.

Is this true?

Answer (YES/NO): NO